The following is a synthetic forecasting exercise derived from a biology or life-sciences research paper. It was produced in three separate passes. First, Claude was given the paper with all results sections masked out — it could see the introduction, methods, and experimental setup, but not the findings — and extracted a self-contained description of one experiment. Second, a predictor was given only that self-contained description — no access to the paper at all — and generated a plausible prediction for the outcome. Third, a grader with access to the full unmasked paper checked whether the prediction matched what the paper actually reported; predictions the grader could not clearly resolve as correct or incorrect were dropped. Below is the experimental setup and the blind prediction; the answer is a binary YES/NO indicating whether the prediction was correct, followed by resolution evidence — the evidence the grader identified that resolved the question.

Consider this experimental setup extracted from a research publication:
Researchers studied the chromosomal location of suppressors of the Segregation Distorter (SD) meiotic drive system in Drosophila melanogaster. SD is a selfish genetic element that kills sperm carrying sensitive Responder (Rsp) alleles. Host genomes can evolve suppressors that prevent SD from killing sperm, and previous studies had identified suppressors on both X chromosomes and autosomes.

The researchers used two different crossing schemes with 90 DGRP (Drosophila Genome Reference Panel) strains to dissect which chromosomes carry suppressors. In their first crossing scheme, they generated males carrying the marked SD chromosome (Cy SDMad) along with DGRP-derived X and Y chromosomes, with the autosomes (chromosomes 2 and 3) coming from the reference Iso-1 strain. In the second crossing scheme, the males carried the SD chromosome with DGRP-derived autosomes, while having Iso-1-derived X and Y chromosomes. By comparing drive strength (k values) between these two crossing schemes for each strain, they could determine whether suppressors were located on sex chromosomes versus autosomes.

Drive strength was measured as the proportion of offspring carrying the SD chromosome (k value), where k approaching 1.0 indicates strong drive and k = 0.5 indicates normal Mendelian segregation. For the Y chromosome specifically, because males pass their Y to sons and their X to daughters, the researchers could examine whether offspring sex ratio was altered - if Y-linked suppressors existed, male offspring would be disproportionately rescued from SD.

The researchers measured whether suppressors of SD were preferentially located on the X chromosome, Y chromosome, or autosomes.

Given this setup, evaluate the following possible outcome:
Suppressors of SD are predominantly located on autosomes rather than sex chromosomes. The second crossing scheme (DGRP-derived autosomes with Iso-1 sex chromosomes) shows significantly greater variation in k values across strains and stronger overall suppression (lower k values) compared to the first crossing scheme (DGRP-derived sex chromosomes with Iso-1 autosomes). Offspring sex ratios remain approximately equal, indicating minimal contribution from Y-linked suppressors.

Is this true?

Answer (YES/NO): NO